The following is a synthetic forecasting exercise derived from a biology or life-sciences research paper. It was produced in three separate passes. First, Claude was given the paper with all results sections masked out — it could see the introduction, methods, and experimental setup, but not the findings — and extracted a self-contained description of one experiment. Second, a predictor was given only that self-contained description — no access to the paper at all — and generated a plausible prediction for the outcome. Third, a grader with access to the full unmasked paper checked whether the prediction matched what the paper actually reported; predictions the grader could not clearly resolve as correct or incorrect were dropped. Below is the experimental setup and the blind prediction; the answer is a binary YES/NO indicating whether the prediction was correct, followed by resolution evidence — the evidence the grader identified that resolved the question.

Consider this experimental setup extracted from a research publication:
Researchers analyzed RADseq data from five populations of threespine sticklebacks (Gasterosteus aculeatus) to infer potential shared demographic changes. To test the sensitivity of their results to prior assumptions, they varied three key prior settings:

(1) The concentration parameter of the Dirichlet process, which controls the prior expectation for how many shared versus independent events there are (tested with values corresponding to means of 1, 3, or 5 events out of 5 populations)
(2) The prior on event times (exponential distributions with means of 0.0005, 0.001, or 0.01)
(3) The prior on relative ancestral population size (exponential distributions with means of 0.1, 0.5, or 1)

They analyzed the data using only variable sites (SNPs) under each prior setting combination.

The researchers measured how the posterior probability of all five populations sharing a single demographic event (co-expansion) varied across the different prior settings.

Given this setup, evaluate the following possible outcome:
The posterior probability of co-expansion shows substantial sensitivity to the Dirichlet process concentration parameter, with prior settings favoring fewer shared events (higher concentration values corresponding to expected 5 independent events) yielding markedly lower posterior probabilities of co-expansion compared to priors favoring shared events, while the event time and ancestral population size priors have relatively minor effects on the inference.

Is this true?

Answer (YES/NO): NO